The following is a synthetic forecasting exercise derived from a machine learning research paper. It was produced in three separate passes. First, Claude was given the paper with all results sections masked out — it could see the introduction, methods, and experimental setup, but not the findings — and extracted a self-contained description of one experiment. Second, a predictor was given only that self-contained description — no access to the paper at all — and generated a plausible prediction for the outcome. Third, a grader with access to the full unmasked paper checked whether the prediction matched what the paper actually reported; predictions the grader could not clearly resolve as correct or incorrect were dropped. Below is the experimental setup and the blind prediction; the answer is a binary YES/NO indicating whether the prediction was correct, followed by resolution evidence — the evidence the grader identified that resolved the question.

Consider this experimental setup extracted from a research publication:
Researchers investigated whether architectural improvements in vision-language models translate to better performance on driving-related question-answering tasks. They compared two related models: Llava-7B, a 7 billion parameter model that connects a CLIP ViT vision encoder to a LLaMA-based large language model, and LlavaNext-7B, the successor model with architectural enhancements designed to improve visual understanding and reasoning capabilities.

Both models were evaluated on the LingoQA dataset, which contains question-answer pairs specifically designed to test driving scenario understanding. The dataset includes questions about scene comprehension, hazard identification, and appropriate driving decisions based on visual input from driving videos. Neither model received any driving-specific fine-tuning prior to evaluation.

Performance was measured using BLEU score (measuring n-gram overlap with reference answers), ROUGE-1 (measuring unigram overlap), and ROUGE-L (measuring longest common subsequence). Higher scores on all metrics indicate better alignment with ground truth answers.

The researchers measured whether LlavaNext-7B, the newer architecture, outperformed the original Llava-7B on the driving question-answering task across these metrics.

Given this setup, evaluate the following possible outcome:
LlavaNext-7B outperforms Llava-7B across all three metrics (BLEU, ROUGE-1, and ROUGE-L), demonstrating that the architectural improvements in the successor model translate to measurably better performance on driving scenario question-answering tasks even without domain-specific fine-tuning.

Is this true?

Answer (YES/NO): NO